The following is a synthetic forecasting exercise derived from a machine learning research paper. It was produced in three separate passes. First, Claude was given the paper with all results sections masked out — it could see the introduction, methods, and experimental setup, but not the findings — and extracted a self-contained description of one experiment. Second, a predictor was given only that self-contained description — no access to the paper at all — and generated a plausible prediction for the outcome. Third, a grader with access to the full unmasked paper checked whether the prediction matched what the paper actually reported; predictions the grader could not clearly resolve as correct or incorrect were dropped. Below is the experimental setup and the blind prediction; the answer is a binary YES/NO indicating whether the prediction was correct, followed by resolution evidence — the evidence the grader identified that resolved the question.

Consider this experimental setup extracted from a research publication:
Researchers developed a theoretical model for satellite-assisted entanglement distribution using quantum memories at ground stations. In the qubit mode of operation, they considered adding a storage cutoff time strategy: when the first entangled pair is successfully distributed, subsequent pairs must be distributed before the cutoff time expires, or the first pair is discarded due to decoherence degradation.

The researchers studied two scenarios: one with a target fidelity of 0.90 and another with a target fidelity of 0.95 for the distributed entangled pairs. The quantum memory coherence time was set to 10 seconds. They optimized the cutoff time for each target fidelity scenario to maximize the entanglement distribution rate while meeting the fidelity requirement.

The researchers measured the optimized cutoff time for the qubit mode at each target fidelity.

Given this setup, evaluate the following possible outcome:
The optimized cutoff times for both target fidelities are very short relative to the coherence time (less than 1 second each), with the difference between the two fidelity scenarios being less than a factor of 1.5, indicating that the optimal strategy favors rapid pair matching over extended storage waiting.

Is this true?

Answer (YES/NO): NO